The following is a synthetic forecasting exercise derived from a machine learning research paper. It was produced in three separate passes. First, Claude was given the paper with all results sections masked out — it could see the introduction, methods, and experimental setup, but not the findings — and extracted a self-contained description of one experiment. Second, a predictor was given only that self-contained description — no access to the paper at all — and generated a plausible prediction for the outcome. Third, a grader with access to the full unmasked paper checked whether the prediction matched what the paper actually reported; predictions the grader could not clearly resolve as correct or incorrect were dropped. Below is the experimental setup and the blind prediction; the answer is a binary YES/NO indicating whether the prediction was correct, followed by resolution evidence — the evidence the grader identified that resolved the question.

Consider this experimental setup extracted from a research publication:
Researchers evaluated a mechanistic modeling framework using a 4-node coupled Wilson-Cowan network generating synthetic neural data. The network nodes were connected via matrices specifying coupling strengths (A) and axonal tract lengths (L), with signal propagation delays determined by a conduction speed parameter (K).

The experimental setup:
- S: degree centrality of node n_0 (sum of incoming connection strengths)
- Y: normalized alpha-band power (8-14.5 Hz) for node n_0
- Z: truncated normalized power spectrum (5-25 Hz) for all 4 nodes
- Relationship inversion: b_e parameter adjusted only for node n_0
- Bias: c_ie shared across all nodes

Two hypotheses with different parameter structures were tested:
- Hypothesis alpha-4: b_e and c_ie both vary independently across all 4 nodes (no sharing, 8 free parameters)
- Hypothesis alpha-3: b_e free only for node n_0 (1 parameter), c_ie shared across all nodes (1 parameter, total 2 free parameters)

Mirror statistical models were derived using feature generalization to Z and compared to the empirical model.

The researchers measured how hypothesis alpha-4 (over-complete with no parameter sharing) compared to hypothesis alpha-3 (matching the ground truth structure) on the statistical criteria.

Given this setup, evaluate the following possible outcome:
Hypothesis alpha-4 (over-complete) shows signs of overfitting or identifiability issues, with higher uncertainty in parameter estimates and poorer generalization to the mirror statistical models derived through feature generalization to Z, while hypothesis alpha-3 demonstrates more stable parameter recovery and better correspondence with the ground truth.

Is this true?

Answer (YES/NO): NO